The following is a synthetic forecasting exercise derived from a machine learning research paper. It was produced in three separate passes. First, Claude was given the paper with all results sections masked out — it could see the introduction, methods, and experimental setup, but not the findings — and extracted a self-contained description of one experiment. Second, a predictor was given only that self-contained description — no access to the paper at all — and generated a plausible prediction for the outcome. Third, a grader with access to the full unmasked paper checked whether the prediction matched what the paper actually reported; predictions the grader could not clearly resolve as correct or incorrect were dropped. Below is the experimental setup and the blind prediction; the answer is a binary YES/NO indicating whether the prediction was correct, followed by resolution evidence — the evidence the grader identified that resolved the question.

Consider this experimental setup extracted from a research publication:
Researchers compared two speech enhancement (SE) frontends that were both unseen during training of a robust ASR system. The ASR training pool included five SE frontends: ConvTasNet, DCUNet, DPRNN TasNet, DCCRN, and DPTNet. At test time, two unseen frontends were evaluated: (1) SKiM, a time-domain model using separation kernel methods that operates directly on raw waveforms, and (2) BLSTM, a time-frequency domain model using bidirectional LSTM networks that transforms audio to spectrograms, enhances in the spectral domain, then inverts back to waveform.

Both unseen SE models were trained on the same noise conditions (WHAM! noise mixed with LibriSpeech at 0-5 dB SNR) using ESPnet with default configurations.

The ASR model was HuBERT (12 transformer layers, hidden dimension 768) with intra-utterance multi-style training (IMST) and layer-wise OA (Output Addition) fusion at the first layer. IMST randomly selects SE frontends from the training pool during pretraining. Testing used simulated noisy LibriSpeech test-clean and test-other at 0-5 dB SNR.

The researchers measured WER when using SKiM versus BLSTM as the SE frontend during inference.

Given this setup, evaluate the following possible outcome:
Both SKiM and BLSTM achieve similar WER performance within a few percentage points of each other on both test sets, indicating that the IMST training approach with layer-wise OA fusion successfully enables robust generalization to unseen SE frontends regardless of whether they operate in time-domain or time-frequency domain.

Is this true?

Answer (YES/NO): NO